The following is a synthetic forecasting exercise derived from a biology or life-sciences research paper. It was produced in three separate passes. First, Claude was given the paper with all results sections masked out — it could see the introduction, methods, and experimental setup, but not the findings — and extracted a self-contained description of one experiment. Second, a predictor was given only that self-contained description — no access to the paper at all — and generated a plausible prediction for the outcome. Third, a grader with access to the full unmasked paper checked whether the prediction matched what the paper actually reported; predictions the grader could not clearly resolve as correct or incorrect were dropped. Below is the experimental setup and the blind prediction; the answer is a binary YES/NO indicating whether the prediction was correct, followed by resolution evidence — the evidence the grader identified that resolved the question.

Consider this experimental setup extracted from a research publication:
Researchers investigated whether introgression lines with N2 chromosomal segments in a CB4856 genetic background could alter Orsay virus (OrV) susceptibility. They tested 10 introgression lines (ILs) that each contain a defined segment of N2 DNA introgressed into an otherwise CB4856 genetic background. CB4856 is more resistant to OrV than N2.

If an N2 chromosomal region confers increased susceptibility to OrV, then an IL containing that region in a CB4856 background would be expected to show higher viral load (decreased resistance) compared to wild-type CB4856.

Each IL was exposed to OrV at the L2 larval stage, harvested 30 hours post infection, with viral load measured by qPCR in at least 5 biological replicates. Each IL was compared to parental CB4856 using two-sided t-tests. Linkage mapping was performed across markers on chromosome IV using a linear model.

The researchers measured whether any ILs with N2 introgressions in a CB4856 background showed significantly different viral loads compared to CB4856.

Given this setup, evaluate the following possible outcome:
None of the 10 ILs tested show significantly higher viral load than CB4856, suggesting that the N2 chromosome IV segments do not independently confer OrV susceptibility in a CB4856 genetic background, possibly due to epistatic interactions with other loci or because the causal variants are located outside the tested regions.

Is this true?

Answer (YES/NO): NO